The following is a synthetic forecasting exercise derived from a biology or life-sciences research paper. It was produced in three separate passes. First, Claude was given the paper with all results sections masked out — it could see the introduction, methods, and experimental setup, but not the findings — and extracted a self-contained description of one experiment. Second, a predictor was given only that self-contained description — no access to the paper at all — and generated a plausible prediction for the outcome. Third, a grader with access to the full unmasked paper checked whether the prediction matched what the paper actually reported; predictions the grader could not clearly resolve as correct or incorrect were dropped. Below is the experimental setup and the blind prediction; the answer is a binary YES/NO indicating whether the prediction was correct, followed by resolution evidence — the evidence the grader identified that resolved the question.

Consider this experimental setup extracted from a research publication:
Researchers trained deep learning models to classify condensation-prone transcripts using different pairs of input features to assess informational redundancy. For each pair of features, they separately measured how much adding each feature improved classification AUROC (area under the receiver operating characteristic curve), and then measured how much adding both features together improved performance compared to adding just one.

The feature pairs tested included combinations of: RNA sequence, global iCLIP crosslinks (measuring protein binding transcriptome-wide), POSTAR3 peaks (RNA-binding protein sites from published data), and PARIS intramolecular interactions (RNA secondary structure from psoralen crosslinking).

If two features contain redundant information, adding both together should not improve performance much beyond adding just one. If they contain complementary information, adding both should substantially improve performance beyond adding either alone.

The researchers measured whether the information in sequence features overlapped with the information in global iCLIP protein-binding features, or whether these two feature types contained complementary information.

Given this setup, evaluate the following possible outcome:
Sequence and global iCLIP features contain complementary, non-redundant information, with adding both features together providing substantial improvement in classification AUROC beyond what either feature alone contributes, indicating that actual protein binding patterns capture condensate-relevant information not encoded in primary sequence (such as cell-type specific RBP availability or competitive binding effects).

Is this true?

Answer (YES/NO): NO